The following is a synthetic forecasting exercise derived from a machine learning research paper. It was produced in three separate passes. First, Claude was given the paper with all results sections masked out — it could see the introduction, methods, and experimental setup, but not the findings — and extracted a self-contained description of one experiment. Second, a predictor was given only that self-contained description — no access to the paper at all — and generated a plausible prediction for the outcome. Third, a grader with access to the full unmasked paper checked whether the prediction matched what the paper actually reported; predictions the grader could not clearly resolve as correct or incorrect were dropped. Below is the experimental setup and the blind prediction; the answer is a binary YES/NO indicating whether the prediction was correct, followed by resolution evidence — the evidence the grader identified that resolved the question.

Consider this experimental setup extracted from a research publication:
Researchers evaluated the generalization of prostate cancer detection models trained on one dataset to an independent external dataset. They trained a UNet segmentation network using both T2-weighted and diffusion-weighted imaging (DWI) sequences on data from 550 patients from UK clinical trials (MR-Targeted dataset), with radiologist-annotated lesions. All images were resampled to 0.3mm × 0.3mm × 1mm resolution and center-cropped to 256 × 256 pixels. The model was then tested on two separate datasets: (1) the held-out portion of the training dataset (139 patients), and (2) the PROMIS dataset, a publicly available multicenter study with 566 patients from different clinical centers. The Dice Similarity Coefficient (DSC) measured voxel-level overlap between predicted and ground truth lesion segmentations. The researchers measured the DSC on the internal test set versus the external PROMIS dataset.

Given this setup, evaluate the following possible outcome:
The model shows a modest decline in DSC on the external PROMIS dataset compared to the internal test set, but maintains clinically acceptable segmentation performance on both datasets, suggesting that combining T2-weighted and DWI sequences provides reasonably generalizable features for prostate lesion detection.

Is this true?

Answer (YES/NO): YES